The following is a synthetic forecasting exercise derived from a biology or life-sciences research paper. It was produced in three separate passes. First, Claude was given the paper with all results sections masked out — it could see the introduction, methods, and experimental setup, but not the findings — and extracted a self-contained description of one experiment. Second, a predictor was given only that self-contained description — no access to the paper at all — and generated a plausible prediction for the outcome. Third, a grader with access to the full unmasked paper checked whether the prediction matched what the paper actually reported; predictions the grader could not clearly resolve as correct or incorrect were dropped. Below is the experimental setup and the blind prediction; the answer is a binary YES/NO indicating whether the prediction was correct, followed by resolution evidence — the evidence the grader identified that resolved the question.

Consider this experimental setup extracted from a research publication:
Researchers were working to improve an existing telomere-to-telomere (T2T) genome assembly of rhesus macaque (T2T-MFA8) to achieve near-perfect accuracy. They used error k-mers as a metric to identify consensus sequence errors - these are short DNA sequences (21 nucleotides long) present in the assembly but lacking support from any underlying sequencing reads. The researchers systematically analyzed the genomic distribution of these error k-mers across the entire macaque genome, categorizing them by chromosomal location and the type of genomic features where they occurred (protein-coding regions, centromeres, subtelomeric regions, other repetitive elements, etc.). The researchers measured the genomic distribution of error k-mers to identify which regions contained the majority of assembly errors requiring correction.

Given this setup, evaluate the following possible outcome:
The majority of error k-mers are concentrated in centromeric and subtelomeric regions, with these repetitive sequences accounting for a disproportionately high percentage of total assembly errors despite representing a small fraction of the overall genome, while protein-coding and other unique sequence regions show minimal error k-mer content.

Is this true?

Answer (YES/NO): NO